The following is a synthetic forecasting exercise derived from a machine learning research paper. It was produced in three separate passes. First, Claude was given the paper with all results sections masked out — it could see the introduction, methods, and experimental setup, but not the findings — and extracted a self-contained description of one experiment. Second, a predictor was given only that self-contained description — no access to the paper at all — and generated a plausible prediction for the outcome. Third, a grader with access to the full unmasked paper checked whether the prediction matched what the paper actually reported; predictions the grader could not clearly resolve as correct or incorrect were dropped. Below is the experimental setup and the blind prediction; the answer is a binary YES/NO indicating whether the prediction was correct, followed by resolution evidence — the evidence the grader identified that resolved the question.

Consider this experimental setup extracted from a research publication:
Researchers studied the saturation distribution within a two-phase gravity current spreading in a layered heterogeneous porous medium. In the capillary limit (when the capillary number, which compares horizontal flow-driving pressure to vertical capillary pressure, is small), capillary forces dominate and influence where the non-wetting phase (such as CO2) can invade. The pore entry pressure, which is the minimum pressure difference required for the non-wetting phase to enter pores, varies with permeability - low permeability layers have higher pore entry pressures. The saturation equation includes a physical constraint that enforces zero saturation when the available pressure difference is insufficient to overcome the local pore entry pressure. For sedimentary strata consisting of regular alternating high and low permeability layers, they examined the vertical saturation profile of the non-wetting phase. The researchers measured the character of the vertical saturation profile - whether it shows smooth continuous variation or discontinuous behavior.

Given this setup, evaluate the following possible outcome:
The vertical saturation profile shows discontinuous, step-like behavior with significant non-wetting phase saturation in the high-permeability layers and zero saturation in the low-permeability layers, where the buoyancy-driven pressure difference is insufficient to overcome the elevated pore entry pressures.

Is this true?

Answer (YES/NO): YES